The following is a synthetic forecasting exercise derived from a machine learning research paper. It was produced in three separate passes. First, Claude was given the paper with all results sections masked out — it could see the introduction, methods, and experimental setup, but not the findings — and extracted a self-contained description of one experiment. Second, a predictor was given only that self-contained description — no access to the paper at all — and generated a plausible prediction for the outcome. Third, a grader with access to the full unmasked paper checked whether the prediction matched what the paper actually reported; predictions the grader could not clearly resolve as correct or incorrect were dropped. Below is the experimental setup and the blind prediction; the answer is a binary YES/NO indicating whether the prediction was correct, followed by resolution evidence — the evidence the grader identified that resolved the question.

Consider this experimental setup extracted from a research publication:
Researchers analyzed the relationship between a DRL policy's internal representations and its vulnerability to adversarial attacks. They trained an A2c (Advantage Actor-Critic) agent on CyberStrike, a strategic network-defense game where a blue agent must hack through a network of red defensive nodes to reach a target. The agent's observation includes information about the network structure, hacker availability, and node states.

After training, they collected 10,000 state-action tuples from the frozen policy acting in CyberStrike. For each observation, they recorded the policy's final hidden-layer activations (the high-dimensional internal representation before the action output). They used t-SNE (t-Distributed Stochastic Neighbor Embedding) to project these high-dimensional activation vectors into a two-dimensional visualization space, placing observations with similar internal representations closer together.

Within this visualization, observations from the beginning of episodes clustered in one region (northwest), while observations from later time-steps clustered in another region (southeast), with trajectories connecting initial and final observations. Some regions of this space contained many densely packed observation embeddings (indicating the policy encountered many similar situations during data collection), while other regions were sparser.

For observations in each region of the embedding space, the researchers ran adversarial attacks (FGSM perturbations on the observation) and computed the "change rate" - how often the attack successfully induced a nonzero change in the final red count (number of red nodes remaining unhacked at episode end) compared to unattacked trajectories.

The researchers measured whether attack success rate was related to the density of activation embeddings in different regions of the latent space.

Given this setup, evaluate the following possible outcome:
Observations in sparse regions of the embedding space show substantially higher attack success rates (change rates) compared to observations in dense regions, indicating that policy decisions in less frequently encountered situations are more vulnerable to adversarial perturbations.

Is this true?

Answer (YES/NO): YES